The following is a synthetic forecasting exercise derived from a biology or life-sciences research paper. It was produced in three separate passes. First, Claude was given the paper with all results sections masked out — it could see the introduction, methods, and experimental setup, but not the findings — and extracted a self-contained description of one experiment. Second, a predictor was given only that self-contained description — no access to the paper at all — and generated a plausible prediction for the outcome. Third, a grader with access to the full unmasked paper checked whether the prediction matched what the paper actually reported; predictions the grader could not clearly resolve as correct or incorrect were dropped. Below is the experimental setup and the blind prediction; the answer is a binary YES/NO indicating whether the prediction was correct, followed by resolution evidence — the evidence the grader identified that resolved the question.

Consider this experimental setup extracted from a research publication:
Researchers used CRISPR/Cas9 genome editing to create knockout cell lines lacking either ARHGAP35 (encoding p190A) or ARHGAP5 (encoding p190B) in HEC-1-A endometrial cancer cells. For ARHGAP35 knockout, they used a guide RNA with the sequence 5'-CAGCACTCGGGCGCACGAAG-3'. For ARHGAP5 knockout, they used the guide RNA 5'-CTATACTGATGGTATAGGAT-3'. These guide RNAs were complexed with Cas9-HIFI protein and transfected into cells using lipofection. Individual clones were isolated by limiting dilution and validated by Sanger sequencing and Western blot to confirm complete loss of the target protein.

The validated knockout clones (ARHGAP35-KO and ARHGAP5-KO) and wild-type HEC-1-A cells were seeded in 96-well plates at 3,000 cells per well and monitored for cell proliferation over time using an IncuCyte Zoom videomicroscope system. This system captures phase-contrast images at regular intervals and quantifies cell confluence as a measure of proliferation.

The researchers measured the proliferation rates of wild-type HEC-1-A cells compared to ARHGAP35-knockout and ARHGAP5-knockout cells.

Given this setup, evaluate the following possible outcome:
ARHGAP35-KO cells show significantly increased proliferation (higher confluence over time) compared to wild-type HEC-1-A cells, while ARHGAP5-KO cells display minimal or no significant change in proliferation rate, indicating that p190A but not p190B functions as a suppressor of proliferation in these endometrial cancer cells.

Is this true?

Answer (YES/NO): NO